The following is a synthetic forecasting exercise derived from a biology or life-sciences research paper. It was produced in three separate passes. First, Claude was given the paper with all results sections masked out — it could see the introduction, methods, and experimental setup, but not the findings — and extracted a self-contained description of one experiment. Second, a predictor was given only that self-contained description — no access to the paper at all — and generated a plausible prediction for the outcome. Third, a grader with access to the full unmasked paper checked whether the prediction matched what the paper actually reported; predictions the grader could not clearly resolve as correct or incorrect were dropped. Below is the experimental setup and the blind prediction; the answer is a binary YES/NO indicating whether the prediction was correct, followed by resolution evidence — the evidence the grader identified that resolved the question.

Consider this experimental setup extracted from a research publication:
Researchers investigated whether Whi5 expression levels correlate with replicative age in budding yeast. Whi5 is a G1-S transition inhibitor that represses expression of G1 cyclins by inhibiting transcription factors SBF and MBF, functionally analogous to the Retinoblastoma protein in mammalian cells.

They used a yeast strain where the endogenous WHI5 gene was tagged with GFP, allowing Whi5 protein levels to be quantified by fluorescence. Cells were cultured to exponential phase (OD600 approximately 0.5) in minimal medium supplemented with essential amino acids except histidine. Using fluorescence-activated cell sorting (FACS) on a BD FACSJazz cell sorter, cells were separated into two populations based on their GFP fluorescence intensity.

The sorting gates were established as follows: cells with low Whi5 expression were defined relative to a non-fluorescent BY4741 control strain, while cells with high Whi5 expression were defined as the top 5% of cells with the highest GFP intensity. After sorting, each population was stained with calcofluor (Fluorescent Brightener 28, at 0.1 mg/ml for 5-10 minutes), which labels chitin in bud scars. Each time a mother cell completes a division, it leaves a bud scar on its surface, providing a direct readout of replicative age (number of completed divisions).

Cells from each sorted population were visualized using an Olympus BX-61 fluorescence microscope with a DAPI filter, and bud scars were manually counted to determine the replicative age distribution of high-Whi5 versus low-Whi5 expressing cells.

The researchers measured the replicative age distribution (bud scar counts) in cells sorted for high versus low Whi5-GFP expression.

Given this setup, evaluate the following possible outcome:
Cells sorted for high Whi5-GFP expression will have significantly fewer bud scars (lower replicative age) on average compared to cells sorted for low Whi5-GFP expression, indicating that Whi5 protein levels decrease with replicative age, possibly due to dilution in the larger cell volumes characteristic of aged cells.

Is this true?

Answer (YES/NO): NO